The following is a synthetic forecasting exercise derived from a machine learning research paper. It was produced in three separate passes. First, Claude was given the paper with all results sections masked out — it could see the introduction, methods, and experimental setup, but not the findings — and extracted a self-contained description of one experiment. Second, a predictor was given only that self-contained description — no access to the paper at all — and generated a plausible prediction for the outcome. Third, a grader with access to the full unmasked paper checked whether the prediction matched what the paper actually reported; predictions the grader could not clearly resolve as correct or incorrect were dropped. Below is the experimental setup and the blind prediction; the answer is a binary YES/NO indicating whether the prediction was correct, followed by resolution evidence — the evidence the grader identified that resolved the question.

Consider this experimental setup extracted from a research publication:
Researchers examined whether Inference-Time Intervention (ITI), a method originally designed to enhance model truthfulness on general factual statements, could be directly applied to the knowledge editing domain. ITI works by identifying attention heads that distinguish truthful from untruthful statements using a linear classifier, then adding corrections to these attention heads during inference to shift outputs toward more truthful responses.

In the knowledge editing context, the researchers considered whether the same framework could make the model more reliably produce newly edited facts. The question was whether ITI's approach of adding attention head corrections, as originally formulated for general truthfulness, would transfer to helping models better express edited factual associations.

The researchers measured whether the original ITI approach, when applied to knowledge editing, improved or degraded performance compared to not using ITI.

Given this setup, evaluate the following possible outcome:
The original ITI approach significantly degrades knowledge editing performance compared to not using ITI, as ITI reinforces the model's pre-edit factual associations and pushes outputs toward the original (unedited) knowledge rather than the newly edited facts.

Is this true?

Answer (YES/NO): YES